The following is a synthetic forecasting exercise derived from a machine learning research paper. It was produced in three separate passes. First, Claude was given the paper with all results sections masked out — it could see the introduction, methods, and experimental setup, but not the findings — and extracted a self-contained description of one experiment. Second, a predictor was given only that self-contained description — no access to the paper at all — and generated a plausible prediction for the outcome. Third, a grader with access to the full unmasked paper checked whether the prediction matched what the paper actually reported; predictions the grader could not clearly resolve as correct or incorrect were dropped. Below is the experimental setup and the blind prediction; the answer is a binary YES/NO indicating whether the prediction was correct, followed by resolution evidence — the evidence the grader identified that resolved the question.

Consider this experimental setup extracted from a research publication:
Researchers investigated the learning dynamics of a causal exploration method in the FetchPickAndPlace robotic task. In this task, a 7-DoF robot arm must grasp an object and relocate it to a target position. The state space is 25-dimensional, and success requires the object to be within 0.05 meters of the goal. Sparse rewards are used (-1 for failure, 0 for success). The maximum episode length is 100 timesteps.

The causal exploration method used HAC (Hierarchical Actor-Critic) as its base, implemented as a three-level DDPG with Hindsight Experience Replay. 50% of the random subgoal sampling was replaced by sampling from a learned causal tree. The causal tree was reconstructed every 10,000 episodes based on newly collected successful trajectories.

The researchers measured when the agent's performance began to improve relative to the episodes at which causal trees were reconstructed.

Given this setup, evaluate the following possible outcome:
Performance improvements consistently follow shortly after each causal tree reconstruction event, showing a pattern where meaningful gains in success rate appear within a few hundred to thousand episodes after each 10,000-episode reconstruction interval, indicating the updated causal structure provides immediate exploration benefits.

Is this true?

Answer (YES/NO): NO